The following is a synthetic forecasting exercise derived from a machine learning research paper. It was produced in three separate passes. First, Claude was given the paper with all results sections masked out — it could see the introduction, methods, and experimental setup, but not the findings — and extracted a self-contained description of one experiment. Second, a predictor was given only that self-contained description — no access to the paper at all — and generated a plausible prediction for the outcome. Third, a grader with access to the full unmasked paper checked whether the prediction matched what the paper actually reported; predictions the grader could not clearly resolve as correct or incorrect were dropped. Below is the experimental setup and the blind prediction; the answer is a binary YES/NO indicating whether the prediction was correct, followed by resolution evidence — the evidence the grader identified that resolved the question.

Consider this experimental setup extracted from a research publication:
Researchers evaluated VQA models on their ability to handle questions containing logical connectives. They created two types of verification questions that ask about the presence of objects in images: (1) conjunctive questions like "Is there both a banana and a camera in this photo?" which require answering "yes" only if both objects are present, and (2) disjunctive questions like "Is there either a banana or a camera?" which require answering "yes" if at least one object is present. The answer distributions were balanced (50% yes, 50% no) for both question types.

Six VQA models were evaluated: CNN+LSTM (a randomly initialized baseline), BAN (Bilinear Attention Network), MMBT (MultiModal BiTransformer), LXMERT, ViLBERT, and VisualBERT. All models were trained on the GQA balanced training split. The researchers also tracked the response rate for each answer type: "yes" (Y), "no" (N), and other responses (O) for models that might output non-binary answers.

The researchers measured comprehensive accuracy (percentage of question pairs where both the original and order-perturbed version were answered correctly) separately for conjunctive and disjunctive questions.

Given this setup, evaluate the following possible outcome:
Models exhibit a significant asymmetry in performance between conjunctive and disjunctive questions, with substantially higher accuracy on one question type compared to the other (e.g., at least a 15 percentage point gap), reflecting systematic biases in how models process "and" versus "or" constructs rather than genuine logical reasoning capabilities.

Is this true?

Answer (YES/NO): NO